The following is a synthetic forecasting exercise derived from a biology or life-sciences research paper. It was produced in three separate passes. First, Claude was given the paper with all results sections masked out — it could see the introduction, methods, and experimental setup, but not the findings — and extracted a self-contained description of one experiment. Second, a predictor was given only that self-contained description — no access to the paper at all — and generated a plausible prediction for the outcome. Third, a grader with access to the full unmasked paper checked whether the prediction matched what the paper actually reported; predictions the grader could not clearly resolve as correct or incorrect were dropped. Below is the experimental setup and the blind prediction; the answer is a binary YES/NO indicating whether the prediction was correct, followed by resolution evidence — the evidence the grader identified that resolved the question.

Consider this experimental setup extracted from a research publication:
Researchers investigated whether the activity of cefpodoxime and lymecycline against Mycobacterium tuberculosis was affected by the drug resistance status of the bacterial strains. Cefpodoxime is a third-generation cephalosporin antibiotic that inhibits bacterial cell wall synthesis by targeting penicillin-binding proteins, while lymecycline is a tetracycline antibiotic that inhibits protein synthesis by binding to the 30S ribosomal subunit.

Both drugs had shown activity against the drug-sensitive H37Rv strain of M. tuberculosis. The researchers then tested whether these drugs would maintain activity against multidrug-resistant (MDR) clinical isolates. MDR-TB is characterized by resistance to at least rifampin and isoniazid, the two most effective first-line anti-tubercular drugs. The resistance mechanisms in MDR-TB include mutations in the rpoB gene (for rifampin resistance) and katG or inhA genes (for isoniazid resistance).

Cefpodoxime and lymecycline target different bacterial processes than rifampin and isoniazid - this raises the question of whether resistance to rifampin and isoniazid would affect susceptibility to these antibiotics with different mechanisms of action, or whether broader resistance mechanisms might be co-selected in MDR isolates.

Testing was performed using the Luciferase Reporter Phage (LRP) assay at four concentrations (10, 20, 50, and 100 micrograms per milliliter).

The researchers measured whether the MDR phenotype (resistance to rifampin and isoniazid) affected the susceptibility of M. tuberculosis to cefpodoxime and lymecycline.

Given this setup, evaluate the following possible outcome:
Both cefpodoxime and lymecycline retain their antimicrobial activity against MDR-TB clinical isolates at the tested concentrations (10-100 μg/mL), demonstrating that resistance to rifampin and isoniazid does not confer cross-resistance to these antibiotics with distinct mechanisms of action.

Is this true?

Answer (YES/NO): YES